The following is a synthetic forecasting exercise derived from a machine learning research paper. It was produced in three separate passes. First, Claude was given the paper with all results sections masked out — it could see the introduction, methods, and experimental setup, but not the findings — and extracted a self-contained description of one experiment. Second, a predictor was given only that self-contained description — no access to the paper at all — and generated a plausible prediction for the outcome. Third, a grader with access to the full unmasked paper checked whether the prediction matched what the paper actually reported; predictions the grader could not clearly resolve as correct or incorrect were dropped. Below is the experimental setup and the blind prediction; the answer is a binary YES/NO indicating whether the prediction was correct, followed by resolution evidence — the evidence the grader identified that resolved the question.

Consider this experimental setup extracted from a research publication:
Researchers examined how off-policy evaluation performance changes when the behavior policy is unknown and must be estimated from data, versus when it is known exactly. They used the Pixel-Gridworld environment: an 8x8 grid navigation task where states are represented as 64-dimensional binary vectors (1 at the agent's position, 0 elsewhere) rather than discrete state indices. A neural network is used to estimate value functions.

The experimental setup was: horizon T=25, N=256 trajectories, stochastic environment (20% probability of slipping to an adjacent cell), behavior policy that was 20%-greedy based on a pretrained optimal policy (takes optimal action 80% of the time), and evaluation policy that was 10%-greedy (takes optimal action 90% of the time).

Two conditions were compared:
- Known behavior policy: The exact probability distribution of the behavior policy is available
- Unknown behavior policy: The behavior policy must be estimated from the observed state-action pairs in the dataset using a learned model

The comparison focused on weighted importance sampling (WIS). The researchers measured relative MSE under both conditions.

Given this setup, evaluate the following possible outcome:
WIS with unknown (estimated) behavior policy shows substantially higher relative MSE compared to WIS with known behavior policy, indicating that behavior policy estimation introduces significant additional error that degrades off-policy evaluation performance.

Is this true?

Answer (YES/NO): YES